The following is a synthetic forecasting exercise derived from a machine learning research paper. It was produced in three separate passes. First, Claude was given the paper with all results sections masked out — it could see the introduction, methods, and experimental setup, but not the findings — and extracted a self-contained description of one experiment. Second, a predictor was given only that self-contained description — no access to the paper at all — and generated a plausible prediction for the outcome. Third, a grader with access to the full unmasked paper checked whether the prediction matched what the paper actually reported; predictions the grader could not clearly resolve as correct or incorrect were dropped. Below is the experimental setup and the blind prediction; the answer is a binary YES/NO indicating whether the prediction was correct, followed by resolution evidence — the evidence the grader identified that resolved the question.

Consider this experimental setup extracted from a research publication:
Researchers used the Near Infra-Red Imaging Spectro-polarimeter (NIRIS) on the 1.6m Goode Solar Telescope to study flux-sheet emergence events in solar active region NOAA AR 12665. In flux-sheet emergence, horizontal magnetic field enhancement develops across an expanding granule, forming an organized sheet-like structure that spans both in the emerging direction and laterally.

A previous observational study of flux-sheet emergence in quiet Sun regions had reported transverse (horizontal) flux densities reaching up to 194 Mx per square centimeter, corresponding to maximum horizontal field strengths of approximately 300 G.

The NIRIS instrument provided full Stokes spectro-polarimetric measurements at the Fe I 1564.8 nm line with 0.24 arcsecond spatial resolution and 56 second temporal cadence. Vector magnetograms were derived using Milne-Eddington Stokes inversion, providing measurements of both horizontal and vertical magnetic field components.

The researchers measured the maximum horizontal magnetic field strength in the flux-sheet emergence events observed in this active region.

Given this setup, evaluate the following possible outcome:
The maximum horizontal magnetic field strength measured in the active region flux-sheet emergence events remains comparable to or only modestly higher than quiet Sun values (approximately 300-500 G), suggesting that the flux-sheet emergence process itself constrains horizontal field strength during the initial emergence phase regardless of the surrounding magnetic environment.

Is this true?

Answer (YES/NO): YES